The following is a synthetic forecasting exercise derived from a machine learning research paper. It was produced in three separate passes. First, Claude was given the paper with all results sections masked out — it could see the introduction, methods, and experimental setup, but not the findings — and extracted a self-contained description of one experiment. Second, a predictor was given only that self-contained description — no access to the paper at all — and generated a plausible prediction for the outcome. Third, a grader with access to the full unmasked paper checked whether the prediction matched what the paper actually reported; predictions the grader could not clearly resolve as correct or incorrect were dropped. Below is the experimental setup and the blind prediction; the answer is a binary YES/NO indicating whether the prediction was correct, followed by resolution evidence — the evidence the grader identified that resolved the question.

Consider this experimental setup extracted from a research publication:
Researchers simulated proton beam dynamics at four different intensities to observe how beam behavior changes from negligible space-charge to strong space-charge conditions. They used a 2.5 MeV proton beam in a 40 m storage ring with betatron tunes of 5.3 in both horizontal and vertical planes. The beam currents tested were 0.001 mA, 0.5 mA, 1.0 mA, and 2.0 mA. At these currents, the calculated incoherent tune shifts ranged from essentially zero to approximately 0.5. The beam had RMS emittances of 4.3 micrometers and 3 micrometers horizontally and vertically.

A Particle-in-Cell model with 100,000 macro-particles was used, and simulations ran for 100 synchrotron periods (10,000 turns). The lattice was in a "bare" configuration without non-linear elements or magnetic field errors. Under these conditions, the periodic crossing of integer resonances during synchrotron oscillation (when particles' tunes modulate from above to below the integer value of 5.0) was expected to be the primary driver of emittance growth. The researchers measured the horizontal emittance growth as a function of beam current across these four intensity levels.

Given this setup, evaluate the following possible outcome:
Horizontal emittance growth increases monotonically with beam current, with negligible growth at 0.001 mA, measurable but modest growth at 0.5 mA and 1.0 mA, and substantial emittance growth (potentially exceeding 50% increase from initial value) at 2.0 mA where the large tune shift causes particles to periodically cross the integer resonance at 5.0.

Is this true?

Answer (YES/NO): NO